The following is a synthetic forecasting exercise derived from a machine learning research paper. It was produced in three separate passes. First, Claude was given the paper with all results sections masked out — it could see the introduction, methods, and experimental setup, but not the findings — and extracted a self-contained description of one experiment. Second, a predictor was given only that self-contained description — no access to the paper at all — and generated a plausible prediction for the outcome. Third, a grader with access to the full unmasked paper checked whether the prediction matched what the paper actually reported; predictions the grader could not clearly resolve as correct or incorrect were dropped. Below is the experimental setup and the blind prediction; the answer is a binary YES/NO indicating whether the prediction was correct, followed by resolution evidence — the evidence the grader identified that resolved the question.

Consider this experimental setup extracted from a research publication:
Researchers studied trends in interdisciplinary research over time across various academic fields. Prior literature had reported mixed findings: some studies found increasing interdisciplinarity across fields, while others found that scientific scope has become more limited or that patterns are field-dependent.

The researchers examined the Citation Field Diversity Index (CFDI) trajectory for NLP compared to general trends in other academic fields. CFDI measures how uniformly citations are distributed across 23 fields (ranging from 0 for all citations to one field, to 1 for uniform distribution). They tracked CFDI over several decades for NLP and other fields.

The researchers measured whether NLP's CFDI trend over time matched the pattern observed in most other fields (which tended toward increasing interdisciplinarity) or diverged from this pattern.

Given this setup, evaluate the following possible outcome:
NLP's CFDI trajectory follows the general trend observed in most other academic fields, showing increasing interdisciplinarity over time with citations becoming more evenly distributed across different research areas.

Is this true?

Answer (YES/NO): NO